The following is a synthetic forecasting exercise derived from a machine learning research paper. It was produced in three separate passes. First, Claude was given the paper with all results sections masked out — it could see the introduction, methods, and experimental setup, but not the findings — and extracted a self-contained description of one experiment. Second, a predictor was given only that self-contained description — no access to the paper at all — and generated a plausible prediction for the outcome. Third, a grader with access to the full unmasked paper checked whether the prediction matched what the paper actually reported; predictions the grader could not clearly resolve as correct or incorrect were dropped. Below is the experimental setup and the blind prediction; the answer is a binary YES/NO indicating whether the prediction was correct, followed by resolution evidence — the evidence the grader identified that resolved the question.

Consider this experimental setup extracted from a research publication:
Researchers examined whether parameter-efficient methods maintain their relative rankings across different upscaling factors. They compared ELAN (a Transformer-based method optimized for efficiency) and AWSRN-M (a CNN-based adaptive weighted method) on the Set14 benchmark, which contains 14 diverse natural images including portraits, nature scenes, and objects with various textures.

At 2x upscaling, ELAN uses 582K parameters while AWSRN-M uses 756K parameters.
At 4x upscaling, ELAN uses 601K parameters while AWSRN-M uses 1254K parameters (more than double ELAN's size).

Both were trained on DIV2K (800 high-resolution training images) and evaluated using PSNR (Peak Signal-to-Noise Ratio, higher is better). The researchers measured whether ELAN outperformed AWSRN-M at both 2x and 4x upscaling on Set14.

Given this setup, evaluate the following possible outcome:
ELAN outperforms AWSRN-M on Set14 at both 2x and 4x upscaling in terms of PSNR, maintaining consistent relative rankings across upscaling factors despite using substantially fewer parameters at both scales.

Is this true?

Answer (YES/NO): YES